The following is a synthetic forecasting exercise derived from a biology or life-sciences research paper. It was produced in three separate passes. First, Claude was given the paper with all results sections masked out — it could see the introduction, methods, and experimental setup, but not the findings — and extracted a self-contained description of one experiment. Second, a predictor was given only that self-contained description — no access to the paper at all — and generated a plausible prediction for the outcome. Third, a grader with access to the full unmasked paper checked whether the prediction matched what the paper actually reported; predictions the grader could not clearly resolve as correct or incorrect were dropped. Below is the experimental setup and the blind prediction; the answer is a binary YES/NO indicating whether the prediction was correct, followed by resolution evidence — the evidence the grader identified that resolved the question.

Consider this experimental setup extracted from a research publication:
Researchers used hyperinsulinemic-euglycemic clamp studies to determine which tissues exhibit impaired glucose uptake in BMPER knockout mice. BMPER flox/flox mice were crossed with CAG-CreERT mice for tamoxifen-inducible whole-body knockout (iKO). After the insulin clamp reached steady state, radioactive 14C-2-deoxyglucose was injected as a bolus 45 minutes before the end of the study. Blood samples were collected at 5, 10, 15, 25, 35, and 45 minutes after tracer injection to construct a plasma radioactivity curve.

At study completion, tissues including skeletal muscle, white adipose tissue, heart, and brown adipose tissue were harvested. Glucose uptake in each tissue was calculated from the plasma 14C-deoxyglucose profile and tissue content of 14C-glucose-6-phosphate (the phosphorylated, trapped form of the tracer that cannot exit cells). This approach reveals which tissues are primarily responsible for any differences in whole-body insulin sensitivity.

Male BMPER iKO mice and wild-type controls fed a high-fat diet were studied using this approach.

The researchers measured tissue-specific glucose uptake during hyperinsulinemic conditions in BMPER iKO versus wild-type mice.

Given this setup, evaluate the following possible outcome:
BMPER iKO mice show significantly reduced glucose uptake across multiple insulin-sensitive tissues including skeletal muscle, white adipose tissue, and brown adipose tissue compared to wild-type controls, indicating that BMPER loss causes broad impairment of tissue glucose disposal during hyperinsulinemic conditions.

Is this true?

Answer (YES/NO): NO